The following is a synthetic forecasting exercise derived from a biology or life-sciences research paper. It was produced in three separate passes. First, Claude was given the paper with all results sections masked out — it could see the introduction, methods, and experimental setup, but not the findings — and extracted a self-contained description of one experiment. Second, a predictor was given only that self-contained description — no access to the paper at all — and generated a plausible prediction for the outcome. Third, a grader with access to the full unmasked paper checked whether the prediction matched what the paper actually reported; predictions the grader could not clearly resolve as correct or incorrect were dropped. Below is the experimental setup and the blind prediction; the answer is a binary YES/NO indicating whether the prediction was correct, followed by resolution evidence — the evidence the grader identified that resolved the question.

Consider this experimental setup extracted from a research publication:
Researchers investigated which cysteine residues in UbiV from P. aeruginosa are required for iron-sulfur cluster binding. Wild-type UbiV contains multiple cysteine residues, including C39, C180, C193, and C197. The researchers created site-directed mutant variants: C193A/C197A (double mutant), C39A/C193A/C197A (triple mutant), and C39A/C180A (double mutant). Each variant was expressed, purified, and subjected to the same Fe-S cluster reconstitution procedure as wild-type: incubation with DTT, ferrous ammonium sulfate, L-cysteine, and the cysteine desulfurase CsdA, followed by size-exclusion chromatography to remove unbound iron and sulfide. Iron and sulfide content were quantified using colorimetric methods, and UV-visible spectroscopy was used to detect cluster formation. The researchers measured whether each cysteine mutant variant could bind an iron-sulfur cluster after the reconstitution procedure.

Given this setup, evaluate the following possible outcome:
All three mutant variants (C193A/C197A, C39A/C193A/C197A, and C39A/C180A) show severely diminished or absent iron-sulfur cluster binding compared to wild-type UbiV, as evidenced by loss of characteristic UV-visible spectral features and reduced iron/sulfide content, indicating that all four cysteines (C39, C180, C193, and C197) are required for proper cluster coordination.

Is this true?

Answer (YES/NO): YES